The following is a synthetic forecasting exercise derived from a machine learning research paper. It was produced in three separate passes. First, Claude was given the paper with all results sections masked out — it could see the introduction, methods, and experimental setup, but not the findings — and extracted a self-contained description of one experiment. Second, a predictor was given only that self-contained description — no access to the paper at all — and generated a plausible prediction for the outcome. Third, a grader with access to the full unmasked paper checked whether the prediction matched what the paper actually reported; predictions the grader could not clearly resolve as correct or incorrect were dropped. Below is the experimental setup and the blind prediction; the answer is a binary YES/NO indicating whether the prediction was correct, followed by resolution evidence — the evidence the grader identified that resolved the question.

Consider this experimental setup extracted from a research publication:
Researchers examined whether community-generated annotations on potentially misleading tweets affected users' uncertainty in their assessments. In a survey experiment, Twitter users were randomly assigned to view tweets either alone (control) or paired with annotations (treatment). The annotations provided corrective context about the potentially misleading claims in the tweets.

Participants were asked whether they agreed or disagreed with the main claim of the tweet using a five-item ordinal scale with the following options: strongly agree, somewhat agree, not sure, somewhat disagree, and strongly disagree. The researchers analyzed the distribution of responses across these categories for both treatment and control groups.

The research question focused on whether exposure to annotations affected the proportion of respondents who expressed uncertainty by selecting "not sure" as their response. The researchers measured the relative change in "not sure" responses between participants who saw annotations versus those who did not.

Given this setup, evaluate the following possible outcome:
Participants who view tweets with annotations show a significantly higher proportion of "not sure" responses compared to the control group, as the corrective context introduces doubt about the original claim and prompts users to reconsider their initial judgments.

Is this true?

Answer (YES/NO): NO